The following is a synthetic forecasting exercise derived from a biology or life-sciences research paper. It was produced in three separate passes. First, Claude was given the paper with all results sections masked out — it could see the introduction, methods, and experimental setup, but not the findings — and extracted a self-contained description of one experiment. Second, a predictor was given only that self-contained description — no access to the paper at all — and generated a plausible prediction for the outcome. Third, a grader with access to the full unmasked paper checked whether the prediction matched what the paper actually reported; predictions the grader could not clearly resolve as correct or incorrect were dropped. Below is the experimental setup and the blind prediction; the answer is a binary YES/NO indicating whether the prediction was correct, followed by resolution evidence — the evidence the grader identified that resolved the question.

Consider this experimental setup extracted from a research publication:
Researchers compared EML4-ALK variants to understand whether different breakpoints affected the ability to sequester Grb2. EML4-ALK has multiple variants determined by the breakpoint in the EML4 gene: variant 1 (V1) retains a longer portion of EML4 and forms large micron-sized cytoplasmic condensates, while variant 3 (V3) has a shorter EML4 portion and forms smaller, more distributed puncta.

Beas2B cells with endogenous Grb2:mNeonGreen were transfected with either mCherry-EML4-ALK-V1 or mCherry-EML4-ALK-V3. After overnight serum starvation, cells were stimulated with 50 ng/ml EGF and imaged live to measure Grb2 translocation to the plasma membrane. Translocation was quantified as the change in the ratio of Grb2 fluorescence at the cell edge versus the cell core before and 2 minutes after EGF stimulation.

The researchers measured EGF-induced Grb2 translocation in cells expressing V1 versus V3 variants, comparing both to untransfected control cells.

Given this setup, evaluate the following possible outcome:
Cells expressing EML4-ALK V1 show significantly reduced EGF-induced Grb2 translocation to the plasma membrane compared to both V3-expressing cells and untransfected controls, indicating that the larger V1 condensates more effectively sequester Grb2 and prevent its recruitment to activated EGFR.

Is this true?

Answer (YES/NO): NO